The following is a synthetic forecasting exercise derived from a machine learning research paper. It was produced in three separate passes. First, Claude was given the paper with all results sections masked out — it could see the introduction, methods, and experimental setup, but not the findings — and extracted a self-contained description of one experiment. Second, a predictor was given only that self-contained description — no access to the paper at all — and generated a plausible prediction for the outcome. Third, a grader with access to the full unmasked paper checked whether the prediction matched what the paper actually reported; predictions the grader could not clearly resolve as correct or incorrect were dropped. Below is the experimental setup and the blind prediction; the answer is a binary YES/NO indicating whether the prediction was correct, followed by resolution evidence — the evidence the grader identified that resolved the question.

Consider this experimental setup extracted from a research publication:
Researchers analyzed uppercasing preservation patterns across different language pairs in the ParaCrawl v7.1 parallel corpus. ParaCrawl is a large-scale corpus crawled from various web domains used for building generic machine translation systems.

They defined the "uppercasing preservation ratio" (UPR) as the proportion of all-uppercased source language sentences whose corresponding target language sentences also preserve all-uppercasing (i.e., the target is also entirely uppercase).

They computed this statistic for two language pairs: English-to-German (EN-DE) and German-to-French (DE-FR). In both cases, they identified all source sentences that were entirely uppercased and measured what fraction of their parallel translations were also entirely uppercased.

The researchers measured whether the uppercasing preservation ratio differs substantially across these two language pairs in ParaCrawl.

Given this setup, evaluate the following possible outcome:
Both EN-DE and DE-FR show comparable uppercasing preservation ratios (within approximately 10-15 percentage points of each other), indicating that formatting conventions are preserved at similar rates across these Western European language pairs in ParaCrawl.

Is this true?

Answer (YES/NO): NO